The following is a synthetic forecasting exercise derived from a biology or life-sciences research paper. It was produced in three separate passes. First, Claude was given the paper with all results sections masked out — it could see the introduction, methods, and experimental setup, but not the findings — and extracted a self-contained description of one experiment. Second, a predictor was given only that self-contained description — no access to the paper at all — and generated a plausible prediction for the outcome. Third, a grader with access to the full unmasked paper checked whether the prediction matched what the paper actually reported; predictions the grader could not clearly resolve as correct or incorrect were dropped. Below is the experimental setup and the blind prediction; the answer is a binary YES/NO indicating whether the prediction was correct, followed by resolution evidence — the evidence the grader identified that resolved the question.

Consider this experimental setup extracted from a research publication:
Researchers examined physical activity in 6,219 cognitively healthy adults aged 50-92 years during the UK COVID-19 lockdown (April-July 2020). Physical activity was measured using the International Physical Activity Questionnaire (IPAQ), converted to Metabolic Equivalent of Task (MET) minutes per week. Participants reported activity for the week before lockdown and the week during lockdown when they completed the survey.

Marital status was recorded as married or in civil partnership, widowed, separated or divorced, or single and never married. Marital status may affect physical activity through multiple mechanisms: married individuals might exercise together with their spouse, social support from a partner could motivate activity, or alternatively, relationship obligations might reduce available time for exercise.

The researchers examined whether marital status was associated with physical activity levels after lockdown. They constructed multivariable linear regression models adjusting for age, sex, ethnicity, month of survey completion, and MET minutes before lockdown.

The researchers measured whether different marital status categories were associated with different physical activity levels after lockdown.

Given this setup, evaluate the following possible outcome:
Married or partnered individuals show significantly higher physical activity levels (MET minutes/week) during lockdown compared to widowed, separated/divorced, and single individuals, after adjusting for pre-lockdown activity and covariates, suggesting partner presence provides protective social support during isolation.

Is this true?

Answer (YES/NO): YES